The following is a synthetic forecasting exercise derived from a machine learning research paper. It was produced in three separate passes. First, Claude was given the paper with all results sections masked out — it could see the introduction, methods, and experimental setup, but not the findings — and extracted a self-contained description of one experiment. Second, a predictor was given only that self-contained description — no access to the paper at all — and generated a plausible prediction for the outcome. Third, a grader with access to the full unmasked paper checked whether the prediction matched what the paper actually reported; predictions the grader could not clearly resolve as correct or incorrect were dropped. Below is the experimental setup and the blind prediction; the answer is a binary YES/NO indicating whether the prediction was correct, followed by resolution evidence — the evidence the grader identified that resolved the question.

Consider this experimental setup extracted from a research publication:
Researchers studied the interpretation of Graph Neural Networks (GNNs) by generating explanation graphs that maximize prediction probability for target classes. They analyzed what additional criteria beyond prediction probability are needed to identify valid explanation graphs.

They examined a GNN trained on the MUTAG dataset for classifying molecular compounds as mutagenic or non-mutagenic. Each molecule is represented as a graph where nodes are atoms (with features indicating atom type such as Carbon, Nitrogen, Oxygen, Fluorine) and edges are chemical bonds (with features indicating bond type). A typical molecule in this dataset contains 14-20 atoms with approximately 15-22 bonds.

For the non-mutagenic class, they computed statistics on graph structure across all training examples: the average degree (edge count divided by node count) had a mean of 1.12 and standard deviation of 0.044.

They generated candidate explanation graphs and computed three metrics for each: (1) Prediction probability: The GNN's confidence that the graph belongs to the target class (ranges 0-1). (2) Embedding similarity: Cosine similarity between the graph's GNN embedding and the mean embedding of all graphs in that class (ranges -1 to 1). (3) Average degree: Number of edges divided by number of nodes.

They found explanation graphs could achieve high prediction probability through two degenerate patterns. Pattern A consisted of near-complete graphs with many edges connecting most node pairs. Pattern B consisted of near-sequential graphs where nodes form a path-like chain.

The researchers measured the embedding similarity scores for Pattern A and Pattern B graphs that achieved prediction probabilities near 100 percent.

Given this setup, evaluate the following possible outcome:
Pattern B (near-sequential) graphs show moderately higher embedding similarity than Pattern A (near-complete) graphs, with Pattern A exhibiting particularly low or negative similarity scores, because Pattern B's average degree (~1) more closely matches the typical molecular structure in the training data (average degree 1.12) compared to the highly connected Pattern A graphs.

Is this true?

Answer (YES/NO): NO